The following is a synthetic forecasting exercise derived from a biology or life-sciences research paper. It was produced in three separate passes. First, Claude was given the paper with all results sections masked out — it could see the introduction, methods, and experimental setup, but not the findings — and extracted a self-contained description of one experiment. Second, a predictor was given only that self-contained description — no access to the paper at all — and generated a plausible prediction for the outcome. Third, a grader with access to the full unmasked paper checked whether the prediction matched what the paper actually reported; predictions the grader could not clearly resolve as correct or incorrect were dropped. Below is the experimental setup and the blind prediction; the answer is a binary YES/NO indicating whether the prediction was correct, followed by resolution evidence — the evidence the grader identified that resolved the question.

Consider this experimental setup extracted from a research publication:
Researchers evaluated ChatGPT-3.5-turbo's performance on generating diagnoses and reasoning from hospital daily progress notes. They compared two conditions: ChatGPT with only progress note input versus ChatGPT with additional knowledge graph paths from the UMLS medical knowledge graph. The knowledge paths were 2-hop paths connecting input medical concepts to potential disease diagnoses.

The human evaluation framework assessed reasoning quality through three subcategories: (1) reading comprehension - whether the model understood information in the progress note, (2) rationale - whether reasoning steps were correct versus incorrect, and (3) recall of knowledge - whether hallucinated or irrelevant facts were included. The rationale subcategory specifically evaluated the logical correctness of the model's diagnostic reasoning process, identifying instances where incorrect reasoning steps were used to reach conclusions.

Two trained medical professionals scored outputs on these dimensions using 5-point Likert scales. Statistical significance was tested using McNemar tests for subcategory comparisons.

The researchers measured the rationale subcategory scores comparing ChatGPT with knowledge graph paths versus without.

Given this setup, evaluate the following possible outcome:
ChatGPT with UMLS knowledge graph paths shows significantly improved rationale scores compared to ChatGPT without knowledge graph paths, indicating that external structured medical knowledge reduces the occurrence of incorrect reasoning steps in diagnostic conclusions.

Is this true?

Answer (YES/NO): YES